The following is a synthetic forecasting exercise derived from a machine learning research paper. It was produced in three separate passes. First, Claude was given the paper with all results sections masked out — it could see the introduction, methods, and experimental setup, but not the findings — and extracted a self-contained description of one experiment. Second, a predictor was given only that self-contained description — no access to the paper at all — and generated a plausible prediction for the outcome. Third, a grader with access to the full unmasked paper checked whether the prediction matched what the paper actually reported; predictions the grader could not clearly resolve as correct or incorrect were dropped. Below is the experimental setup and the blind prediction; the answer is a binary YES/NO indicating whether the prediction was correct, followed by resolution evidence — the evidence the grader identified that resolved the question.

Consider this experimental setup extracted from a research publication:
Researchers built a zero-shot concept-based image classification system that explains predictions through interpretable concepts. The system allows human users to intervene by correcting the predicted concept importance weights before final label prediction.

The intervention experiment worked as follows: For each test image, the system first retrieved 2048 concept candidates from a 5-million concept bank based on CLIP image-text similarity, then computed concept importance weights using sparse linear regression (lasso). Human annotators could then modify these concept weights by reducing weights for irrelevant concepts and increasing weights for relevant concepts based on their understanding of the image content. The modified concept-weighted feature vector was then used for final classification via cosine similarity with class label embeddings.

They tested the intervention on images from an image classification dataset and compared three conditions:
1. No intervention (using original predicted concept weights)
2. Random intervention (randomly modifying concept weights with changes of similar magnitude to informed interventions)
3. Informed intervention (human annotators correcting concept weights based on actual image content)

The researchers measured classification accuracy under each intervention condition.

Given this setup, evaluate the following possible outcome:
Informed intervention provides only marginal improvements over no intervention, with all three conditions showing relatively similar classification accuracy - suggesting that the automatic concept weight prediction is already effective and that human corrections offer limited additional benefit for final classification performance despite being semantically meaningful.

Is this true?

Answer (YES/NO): NO